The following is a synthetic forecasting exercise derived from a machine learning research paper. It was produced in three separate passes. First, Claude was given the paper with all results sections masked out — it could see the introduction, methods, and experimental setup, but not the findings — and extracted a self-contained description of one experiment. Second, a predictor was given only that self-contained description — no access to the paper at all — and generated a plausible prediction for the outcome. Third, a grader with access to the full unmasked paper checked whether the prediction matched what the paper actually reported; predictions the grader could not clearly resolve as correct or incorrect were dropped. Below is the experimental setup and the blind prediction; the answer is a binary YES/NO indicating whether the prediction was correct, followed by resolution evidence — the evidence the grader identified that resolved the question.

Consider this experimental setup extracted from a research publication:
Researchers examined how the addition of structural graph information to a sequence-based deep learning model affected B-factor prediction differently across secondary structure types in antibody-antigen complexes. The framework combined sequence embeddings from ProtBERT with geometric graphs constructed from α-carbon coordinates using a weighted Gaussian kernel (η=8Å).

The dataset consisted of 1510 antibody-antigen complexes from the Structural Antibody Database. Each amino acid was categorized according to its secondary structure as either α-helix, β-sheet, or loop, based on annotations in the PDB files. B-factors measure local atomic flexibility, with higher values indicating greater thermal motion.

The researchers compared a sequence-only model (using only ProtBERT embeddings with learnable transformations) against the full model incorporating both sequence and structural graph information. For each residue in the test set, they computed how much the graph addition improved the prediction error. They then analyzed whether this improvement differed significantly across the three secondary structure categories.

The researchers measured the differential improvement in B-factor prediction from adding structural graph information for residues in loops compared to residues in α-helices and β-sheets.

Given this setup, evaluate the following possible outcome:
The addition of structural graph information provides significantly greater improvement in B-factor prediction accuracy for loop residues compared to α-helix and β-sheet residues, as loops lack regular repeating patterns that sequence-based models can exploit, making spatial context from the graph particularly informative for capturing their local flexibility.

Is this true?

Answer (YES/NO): NO